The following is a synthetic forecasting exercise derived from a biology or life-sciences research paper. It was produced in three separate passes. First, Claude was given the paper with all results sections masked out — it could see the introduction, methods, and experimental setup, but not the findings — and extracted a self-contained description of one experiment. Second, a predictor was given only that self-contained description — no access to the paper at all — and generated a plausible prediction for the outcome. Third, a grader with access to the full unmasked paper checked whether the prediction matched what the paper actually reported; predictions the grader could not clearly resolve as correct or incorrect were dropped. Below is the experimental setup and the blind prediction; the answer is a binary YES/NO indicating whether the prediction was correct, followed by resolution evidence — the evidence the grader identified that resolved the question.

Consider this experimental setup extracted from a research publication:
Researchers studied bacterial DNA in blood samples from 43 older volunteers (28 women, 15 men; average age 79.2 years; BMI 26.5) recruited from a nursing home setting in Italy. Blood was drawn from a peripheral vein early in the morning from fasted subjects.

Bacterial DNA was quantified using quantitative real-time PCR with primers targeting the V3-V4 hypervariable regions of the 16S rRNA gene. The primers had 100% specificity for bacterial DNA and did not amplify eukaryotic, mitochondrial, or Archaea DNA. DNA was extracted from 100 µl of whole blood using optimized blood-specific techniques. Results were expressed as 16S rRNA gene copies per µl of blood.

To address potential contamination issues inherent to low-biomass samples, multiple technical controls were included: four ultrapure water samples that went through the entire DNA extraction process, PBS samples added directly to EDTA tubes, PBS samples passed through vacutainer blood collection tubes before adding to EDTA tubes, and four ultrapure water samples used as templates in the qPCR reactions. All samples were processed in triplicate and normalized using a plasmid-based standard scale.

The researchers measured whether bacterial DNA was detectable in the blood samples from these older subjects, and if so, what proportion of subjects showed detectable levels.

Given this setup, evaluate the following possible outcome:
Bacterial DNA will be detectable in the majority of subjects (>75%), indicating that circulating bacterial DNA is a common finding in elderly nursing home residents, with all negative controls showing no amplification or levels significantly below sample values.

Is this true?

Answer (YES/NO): YES